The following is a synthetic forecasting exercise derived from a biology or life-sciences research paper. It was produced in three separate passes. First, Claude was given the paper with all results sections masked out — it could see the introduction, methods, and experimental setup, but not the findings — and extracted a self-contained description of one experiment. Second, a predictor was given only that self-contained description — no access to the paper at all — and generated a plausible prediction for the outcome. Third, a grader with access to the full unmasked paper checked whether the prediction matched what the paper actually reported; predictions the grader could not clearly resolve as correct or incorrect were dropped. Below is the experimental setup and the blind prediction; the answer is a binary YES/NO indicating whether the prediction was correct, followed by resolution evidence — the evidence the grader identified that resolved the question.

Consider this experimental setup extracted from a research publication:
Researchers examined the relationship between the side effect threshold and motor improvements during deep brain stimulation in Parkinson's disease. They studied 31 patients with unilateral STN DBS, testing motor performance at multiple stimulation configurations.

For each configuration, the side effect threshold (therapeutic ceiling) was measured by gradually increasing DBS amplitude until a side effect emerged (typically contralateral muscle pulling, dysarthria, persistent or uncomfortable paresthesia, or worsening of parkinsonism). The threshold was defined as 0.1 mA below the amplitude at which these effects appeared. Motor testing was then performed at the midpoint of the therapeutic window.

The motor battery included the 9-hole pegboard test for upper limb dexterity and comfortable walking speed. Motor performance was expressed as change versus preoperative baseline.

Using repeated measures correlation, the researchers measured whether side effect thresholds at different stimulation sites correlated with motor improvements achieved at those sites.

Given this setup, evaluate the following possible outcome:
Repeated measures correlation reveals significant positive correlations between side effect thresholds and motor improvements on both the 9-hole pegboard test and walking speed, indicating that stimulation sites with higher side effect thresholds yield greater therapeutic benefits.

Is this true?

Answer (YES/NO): NO